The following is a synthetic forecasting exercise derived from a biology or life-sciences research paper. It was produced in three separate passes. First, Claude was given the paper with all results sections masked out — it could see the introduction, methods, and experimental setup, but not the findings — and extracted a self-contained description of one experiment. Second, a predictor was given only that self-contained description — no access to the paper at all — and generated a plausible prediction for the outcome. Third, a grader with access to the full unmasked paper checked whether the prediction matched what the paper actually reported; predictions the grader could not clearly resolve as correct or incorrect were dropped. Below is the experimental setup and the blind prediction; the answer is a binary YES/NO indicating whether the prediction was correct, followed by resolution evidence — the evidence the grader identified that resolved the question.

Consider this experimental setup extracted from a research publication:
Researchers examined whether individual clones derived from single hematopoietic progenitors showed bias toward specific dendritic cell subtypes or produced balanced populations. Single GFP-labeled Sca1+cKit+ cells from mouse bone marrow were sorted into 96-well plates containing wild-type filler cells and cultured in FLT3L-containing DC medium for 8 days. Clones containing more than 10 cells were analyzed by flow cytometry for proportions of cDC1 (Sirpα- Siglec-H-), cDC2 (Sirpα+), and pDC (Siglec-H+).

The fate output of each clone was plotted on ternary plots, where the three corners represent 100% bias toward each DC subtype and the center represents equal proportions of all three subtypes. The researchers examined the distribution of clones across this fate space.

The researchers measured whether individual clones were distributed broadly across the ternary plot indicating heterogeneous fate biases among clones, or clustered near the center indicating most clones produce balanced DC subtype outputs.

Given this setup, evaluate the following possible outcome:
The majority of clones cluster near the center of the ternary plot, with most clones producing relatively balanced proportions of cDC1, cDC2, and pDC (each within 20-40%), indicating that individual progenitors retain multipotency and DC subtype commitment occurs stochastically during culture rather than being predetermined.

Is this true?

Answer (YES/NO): NO